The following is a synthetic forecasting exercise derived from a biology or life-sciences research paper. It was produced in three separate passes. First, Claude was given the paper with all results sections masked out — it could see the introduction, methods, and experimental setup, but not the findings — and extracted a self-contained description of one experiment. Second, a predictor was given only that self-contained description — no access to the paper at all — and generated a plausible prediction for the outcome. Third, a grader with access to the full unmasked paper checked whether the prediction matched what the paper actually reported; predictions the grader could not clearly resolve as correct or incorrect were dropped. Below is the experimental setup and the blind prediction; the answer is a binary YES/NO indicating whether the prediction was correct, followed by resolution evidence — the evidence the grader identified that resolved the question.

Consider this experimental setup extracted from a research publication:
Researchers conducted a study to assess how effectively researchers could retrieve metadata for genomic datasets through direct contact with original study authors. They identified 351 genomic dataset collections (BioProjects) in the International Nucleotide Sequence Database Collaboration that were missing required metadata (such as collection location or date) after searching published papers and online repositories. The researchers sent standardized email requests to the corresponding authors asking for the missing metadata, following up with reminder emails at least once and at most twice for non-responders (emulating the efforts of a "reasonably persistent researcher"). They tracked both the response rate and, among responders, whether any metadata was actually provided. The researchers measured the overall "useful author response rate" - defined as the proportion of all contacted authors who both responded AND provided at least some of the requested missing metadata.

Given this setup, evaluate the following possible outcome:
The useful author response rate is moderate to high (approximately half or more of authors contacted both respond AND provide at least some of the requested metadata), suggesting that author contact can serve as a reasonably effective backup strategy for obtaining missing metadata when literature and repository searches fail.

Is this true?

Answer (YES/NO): NO